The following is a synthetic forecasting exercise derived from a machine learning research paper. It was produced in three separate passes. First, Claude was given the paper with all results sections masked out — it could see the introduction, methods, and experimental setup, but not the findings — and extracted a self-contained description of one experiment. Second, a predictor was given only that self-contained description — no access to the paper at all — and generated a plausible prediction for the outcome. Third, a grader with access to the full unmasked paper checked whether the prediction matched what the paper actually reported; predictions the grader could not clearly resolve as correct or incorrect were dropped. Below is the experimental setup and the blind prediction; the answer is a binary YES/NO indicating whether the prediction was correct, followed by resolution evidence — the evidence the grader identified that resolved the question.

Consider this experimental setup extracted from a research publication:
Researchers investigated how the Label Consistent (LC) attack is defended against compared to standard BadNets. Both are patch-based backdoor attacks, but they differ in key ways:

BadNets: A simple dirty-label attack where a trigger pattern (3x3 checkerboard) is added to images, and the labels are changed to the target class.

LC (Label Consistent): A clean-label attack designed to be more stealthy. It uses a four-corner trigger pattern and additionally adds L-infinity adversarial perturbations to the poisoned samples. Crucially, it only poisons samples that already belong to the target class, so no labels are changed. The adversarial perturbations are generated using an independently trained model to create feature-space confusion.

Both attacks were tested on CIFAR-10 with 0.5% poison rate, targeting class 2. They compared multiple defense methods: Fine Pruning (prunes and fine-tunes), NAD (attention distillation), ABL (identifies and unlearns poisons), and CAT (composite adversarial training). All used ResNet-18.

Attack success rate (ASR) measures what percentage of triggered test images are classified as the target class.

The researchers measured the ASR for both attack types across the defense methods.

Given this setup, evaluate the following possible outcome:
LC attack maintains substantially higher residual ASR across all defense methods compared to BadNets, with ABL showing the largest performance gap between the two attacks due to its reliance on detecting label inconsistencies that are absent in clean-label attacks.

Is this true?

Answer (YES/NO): NO